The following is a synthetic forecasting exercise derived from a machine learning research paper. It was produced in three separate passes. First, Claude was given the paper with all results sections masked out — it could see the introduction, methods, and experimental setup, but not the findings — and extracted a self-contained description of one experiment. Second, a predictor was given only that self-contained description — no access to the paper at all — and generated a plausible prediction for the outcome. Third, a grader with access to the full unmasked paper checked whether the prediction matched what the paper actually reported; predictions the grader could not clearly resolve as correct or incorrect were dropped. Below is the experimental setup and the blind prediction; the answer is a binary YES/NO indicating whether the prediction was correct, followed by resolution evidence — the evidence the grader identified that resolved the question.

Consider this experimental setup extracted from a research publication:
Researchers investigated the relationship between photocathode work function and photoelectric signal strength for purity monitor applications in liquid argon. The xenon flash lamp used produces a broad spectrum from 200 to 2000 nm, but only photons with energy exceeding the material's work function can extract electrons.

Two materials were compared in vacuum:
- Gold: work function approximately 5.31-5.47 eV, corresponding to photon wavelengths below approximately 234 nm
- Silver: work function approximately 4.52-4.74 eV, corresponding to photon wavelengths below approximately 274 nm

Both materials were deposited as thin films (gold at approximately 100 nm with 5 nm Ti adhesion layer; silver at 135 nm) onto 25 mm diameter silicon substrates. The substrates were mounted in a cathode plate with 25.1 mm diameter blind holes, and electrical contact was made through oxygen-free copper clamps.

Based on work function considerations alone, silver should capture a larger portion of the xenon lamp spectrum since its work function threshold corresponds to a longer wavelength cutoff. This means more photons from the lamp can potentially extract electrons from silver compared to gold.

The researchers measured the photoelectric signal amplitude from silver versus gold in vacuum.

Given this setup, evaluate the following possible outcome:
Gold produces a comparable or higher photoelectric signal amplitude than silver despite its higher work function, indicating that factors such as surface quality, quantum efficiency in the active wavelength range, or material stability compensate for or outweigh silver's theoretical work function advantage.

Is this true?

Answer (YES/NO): YES